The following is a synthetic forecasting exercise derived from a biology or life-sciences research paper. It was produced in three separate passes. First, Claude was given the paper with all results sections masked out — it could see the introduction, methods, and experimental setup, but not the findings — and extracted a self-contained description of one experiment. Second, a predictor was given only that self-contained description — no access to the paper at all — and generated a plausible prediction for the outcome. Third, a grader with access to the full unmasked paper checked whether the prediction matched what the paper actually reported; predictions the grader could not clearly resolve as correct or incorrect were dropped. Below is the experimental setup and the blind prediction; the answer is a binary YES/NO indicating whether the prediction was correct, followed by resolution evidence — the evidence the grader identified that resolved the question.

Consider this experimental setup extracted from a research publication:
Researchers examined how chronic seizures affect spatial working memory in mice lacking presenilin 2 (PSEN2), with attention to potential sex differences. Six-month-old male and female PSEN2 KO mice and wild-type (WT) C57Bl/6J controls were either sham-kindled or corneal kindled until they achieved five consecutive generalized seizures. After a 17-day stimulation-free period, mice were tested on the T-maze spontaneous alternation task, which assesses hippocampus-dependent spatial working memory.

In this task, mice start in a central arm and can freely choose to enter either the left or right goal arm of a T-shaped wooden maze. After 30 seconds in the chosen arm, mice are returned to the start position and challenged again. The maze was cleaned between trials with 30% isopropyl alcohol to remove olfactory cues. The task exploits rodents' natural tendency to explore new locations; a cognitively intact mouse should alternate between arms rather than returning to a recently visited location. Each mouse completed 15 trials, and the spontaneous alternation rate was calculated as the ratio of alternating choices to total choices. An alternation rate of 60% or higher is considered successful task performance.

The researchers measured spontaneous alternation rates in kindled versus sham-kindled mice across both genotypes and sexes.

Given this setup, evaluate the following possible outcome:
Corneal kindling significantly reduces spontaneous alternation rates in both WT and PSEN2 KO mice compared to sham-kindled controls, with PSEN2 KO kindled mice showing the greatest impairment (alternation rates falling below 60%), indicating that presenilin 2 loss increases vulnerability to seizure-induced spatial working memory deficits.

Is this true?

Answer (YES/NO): NO